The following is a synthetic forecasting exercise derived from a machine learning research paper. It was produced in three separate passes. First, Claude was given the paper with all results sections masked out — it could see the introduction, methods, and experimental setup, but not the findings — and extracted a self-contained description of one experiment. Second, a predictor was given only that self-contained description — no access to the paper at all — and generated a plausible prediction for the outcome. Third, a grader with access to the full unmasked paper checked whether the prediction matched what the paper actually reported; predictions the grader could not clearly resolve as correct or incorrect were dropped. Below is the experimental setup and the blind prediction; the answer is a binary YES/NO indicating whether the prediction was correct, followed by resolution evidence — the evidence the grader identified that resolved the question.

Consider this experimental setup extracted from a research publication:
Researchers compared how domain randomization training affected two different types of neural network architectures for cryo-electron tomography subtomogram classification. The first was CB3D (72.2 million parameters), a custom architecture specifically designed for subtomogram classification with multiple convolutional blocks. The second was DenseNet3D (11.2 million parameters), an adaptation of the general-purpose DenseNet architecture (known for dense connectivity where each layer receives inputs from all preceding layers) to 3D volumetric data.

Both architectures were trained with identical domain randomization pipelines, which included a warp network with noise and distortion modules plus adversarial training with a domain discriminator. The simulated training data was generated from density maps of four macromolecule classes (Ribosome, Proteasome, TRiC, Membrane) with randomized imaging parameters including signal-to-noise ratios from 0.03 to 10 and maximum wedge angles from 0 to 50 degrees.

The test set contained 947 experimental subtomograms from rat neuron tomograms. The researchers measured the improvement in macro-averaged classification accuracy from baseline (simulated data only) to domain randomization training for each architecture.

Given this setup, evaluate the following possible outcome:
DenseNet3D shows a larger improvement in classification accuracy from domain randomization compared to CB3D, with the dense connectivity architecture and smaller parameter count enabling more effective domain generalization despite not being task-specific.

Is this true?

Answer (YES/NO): NO